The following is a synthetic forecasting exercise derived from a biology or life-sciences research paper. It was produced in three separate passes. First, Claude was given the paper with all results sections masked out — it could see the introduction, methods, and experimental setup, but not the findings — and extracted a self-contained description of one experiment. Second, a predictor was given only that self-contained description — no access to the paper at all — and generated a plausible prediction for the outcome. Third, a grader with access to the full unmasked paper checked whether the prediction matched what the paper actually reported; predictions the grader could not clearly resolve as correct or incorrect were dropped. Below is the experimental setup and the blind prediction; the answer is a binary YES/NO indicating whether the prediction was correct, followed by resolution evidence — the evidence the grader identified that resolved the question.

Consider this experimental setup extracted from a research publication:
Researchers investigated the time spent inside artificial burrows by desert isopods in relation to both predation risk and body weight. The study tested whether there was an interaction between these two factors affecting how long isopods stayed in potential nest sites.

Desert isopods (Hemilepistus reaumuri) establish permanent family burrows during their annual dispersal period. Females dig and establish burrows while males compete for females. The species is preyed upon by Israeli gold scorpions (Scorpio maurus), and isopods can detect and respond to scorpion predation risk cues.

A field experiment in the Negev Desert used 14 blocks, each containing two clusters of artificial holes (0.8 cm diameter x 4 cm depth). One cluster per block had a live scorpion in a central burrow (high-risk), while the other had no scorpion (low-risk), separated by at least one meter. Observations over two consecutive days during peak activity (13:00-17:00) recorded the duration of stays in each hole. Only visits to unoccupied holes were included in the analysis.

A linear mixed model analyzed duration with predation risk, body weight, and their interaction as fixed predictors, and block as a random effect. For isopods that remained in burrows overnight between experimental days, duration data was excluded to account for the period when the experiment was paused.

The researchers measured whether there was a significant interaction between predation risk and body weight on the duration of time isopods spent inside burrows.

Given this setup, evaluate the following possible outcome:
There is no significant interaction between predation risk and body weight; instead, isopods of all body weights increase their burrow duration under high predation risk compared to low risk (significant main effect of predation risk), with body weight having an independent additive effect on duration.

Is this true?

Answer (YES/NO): NO